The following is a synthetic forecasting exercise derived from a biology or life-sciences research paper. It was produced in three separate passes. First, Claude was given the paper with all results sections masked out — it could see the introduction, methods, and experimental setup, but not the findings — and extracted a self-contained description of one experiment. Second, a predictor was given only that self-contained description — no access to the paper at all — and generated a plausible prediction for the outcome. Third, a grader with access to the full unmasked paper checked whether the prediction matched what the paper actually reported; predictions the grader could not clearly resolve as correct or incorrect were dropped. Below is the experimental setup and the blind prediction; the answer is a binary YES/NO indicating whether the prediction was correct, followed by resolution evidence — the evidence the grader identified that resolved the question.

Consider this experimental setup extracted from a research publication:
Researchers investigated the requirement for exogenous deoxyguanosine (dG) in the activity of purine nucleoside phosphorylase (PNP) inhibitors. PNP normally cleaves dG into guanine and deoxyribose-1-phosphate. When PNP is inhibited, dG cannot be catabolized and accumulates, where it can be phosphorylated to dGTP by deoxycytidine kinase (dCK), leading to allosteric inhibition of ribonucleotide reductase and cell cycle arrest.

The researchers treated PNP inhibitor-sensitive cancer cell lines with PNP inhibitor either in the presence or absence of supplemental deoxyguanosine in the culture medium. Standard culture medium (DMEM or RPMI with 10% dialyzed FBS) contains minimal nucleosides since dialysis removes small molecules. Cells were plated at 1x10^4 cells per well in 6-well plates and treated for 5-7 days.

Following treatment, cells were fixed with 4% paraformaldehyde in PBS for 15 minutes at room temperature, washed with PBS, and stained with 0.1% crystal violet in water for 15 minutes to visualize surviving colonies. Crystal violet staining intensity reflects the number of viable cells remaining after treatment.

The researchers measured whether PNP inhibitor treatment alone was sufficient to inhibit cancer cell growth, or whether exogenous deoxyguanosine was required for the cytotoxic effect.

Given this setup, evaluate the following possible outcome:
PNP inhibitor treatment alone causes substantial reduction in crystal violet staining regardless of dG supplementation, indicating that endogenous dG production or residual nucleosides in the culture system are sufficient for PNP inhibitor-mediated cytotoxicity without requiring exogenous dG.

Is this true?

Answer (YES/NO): NO